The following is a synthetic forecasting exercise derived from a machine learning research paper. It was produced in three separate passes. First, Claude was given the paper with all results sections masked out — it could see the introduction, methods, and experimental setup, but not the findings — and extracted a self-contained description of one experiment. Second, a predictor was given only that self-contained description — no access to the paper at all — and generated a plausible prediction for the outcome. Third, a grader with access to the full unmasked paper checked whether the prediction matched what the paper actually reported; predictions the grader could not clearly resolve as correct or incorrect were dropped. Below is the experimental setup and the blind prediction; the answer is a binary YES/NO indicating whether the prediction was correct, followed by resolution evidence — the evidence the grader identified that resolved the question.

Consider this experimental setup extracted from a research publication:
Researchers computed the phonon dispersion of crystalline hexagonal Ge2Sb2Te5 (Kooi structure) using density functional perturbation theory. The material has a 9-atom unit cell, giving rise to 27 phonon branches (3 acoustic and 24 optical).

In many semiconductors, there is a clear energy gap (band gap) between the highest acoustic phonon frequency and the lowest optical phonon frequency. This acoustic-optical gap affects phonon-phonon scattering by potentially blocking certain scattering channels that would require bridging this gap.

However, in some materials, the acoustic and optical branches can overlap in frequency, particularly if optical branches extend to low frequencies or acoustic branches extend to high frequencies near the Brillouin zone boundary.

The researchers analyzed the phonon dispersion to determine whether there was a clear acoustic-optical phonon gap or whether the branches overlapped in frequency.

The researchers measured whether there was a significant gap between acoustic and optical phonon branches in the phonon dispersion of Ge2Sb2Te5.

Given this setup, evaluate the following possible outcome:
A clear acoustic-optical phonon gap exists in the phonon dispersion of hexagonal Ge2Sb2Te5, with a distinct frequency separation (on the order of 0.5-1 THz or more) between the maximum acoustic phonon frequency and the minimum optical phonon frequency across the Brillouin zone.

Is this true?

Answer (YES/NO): NO